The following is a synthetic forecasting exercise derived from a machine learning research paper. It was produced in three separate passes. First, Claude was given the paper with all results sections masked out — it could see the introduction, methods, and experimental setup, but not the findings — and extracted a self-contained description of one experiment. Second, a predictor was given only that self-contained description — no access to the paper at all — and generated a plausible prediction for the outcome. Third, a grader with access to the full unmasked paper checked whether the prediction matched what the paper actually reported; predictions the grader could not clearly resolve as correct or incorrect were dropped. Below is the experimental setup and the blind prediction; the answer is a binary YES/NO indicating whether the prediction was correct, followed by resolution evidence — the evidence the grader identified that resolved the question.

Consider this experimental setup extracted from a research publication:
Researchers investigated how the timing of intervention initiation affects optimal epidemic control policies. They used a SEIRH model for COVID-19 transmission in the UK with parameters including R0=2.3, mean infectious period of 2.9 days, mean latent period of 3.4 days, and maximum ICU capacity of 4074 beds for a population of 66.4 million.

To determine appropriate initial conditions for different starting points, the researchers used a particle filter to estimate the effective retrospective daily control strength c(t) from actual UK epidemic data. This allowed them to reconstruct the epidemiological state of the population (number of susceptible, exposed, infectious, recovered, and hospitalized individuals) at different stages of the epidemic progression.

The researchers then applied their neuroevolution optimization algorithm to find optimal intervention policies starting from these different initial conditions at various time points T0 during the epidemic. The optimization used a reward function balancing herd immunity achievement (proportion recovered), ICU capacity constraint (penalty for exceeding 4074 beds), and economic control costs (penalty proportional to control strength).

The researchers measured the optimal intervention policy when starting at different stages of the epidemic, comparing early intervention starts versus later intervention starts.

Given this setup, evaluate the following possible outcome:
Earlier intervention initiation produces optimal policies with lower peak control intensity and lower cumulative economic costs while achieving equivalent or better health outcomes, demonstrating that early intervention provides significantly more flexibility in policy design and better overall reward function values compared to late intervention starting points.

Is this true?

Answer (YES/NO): NO